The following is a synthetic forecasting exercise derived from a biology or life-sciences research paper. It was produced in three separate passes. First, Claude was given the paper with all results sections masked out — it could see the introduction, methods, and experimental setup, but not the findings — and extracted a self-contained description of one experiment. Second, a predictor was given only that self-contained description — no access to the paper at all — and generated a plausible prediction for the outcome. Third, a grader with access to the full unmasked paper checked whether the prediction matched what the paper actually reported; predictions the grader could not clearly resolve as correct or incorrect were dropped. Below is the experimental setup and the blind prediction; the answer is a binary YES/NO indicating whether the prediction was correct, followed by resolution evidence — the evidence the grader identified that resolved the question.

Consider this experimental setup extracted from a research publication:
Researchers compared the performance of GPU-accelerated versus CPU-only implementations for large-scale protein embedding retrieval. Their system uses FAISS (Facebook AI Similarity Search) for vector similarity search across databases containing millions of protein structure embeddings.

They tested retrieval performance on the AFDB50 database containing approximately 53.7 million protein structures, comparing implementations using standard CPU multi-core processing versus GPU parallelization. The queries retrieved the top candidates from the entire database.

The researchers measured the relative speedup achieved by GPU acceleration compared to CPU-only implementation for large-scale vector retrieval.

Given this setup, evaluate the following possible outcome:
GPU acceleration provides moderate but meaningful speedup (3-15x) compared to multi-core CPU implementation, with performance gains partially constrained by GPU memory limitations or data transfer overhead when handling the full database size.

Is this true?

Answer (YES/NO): NO